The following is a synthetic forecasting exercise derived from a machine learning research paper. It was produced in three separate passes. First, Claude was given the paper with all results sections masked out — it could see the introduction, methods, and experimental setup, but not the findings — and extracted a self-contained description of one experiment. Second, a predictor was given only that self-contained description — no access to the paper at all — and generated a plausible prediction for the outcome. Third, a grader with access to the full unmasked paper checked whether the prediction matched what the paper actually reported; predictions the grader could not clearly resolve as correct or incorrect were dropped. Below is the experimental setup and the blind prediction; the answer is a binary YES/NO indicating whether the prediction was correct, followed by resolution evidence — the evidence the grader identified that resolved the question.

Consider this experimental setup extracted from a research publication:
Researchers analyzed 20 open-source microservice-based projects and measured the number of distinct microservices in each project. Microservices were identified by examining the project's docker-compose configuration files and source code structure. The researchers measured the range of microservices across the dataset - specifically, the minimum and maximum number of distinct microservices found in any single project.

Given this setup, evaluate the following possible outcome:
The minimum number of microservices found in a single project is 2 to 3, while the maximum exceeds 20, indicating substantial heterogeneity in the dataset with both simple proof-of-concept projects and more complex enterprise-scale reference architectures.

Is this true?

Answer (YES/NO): NO